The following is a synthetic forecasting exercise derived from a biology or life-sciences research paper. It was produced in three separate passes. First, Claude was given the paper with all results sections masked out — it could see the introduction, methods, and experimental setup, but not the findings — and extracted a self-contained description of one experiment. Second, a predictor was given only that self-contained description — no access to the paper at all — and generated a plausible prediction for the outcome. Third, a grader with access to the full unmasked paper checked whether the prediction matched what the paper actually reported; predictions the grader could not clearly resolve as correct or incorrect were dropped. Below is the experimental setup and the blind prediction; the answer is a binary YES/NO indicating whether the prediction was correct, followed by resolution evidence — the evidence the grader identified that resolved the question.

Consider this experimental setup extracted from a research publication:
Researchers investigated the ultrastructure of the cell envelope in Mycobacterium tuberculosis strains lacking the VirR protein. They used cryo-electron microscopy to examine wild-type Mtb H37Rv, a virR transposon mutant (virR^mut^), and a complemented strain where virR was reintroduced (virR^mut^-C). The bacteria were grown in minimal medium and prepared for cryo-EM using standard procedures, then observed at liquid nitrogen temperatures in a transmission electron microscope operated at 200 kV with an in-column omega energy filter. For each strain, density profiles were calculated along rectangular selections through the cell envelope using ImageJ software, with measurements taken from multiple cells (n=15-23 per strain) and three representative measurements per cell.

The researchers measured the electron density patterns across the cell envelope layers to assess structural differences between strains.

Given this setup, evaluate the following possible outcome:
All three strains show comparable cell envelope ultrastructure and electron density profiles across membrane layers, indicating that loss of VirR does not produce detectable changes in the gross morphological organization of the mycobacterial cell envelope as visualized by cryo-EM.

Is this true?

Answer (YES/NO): NO